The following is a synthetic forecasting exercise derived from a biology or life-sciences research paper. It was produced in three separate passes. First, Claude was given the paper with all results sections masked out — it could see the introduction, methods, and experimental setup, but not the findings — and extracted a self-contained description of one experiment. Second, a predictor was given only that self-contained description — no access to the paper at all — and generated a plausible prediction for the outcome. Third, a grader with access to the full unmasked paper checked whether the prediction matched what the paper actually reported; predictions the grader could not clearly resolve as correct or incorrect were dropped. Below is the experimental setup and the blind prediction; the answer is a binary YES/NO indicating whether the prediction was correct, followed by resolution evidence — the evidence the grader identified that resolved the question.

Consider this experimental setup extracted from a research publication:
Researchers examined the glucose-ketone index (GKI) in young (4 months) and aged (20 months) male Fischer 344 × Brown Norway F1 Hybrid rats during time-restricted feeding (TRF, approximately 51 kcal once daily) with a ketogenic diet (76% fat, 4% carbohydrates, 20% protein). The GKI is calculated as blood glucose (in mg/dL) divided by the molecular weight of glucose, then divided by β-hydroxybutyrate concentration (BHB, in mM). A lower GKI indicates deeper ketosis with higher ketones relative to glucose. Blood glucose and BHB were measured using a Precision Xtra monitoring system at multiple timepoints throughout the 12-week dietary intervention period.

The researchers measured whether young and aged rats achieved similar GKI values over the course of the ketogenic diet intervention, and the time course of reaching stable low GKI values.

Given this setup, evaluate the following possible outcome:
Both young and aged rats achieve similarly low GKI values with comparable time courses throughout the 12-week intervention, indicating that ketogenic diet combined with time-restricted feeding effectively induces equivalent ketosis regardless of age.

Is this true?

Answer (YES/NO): NO